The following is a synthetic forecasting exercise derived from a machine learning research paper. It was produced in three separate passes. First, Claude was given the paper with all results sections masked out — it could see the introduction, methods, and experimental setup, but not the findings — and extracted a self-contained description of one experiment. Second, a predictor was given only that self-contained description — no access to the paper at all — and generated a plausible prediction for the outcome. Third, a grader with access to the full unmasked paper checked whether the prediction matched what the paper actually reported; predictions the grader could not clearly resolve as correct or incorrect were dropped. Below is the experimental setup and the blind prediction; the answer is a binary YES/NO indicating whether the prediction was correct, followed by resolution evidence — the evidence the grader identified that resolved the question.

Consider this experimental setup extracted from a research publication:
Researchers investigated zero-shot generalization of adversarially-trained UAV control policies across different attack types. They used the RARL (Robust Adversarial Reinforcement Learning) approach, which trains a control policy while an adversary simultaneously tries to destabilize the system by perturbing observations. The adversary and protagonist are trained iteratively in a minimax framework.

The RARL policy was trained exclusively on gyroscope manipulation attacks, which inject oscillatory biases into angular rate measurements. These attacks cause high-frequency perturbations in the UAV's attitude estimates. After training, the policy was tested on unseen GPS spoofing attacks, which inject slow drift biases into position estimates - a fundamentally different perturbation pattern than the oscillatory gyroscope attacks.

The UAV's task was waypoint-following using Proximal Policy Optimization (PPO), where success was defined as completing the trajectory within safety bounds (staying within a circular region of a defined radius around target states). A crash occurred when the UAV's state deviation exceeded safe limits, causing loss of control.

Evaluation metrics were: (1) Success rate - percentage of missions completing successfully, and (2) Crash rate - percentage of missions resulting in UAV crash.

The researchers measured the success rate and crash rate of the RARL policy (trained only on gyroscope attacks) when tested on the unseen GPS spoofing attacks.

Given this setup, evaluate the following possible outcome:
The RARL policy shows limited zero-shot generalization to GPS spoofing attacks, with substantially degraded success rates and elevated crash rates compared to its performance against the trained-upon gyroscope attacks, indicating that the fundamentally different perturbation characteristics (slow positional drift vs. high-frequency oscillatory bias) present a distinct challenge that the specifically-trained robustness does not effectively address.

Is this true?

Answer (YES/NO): YES